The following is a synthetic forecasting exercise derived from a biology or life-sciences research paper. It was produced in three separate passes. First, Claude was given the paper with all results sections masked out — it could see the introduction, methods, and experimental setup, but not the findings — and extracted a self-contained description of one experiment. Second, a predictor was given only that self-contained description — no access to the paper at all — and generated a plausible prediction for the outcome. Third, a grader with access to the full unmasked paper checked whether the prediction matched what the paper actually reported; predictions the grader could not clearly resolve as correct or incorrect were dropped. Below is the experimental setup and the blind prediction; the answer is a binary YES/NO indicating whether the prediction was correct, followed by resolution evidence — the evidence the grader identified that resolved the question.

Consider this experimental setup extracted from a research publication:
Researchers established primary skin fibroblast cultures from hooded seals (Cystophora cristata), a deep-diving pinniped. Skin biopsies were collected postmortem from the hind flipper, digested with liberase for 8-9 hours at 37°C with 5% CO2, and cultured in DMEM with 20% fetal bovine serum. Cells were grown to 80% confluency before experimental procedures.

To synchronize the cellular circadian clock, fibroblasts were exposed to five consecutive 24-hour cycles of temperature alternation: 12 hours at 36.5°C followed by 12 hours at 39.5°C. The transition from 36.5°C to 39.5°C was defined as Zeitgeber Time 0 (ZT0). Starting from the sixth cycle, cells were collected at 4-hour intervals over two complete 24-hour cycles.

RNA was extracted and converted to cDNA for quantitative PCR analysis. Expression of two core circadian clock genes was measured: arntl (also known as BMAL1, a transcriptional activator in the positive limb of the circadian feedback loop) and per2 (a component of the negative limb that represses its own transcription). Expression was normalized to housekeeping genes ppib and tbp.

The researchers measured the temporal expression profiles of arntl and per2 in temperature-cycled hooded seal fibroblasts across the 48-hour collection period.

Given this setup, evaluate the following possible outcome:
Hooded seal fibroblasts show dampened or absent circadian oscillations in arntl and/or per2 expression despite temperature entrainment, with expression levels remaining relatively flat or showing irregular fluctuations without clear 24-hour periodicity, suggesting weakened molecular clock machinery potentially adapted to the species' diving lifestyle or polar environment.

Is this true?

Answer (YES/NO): NO